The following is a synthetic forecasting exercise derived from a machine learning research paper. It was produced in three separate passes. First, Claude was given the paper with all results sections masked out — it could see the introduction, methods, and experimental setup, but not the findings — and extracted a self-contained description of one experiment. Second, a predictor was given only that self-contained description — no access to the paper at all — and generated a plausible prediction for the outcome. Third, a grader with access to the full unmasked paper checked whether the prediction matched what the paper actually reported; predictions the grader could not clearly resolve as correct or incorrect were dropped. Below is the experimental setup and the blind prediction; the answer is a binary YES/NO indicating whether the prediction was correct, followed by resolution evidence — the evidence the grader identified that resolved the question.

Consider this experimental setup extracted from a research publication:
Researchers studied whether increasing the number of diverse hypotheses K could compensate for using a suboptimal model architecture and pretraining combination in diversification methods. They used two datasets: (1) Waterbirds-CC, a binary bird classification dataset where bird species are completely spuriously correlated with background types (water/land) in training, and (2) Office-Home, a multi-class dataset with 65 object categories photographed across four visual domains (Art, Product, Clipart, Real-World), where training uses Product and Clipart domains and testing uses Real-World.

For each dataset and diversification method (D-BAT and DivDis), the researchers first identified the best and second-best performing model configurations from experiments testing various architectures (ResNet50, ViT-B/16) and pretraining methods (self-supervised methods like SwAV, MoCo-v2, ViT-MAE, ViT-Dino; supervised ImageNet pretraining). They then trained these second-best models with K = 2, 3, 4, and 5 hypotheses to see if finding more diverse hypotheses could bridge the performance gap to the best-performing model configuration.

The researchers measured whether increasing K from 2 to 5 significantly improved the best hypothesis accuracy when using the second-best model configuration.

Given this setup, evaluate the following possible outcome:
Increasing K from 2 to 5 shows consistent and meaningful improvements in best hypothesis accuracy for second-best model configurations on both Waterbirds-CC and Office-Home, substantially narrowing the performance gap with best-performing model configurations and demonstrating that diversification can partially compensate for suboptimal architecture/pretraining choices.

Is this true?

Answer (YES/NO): NO